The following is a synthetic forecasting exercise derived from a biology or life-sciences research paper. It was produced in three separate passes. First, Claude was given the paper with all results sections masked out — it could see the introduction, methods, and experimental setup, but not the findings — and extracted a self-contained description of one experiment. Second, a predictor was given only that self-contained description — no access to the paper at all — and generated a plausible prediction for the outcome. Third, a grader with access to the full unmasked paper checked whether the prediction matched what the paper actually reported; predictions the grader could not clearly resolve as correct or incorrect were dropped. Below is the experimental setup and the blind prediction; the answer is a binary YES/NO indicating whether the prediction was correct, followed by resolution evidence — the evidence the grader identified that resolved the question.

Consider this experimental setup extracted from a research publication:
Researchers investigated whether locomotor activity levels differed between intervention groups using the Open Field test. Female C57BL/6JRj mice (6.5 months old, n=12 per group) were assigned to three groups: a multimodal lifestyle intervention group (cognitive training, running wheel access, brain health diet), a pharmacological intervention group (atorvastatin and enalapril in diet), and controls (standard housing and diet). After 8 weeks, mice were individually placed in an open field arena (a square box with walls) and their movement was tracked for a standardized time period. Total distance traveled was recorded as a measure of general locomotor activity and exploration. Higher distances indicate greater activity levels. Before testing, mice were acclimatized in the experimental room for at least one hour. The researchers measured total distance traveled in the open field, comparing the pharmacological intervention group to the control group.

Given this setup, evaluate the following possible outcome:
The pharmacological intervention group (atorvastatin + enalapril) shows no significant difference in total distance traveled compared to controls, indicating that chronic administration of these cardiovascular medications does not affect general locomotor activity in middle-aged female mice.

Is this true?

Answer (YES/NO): YES